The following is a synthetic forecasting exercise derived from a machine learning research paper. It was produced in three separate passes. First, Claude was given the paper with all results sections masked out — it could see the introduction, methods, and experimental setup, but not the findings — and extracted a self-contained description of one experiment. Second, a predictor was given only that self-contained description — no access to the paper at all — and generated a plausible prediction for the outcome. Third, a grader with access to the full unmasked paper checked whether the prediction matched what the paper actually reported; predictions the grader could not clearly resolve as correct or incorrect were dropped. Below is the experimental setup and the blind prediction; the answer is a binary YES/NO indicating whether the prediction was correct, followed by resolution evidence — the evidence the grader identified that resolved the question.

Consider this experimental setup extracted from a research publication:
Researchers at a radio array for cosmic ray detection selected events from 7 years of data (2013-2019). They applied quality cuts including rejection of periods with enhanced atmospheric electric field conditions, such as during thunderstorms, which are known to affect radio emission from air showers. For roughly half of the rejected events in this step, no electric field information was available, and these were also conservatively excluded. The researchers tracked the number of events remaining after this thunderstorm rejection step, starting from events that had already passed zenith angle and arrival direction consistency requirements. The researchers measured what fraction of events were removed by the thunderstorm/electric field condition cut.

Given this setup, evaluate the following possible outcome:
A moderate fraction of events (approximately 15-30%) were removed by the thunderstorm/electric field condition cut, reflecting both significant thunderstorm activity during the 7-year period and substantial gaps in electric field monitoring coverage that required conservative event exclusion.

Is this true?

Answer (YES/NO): YES